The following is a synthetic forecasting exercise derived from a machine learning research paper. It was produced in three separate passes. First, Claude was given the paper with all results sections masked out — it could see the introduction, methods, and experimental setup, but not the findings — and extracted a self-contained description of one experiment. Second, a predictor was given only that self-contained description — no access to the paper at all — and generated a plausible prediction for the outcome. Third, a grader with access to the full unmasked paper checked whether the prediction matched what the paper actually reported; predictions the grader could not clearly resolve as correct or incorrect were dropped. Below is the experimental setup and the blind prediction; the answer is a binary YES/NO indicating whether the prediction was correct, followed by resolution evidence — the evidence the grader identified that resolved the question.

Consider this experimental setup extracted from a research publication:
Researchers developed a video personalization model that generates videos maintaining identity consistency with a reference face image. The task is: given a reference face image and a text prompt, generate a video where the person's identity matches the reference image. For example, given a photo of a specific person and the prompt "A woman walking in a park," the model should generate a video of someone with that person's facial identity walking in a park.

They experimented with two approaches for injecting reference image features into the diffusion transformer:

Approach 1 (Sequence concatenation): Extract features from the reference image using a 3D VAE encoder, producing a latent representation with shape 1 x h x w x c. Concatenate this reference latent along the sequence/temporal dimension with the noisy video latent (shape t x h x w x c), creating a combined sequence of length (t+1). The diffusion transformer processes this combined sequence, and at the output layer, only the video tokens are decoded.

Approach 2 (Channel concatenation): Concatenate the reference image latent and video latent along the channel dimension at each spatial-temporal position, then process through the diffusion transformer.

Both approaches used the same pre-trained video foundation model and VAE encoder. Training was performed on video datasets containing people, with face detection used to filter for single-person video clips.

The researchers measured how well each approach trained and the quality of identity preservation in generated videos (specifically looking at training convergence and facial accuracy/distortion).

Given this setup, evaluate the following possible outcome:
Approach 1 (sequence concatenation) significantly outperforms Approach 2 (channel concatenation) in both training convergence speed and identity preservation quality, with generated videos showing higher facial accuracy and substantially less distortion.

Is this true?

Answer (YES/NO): YES